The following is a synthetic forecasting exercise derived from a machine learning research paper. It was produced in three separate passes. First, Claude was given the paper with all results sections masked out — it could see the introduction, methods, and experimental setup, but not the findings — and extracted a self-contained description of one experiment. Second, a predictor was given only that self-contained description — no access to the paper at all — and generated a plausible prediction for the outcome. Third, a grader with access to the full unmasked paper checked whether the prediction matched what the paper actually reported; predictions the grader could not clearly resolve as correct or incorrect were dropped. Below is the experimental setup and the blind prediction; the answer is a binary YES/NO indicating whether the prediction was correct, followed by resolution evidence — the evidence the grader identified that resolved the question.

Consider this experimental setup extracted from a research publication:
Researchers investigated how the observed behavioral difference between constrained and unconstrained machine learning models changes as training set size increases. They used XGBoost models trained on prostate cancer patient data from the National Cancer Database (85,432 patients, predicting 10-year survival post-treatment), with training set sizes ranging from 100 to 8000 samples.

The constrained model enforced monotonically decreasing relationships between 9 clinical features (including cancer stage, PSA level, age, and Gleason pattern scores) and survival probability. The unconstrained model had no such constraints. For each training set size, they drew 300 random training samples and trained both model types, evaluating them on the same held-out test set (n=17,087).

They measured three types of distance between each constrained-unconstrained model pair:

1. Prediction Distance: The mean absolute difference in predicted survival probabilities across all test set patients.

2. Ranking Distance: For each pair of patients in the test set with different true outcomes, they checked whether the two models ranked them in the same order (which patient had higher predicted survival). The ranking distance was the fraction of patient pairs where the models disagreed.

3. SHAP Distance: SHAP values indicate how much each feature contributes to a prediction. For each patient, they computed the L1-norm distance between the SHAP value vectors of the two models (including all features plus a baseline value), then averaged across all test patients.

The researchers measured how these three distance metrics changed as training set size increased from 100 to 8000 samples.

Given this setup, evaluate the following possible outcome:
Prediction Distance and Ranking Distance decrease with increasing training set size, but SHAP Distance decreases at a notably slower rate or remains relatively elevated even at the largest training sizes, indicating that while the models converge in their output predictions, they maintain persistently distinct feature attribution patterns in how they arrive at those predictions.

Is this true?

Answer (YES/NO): NO